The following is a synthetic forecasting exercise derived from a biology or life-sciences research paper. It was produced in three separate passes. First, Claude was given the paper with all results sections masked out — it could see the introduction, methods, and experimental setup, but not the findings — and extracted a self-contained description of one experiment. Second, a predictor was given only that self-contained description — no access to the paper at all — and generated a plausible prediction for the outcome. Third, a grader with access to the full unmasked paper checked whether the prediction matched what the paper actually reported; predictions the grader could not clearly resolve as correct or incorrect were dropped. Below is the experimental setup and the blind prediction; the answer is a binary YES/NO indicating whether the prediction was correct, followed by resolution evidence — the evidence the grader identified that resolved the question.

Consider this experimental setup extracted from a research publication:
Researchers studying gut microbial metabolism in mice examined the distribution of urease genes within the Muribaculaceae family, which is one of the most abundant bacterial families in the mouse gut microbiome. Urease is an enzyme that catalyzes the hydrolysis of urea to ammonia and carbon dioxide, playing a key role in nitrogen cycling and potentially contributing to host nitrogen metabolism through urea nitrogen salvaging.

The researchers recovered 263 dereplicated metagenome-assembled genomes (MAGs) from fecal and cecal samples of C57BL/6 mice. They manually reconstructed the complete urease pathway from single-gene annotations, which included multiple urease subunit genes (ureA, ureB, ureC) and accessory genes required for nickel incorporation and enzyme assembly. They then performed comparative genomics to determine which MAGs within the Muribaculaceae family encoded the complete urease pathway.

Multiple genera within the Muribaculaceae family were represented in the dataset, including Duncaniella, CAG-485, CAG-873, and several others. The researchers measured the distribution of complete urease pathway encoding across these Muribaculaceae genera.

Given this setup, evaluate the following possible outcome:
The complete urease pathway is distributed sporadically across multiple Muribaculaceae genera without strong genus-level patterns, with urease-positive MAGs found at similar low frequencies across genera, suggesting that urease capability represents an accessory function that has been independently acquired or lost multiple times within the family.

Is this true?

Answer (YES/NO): NO